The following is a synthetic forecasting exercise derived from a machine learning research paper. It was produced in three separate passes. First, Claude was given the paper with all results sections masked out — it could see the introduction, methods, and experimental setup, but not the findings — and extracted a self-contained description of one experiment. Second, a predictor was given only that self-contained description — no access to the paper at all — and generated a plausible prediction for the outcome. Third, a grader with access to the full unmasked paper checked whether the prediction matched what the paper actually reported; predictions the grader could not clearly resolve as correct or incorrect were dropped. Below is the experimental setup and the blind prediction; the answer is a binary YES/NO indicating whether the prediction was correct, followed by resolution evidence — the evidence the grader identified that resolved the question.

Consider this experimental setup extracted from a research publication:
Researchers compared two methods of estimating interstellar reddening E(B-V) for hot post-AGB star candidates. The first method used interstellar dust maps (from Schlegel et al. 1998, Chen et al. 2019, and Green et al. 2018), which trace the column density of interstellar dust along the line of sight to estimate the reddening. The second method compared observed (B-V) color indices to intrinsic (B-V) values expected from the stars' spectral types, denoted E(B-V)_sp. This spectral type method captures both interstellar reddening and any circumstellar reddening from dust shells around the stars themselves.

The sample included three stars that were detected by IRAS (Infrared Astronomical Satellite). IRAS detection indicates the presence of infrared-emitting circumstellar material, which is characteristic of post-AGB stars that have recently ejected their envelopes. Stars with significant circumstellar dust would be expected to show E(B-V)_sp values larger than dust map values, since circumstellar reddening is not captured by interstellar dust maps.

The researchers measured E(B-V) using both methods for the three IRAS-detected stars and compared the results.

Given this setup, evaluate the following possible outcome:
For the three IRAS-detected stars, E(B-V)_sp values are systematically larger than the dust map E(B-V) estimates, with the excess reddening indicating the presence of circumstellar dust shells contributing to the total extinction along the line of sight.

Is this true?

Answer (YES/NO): YES